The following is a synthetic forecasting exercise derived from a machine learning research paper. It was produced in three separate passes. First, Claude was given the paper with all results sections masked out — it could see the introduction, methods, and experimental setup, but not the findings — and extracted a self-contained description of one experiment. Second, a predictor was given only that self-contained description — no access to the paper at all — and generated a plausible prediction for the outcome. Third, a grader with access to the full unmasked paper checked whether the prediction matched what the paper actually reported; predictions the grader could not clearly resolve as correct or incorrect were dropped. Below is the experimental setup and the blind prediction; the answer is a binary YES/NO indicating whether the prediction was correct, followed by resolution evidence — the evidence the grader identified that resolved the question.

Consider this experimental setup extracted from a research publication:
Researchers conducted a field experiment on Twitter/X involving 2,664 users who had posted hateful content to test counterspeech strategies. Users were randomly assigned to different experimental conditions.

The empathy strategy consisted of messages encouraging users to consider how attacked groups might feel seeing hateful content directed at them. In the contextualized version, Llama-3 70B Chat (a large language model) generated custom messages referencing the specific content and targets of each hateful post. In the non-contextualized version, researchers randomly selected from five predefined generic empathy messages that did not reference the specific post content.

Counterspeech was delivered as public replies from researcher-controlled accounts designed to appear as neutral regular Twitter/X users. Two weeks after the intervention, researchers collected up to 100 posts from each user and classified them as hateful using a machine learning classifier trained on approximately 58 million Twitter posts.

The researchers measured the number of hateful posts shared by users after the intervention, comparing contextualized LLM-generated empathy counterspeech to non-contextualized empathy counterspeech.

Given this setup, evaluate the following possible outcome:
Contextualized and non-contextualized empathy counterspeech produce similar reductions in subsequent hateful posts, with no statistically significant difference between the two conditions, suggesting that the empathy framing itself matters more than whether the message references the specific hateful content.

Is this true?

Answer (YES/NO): NO